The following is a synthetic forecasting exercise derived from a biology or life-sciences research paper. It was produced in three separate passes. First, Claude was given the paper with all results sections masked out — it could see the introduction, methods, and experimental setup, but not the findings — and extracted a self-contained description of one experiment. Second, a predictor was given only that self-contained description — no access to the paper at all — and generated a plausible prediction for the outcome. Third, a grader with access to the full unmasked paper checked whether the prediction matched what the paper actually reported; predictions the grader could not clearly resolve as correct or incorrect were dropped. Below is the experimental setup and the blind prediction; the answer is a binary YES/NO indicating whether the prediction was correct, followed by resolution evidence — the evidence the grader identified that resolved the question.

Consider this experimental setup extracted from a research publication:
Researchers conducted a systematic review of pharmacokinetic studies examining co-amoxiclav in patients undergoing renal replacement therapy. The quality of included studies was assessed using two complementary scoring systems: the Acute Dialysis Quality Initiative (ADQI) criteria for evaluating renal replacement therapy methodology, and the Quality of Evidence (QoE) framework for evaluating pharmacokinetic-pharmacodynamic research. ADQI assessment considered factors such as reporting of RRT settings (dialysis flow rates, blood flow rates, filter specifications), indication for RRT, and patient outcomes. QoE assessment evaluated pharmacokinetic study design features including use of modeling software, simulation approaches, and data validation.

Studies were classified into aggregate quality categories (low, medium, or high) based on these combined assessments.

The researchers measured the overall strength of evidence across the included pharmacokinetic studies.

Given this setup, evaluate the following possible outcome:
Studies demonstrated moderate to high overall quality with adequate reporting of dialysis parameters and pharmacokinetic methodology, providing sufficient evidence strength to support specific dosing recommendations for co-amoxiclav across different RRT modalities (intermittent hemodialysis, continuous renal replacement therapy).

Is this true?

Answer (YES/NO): NO